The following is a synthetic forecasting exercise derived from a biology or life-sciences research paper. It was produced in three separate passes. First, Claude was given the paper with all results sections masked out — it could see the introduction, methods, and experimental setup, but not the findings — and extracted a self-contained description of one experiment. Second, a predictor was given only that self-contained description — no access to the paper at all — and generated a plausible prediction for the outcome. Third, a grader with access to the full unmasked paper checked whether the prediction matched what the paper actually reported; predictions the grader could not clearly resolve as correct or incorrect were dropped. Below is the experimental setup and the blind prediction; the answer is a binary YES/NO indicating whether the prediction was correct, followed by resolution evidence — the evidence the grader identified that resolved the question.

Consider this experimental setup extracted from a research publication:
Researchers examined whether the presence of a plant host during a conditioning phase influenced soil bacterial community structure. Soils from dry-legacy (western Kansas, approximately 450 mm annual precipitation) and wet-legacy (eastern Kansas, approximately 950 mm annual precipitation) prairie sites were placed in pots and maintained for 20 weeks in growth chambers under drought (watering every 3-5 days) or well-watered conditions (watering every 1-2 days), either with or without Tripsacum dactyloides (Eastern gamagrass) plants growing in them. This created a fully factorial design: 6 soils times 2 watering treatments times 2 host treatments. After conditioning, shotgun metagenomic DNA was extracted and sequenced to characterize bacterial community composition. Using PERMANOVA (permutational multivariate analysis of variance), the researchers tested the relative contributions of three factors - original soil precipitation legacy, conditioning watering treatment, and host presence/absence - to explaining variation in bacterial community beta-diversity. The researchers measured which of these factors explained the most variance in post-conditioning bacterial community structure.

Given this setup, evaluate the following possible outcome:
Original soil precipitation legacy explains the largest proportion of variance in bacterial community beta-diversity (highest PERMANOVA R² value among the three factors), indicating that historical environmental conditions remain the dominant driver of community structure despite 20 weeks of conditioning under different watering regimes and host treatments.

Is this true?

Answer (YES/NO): YES